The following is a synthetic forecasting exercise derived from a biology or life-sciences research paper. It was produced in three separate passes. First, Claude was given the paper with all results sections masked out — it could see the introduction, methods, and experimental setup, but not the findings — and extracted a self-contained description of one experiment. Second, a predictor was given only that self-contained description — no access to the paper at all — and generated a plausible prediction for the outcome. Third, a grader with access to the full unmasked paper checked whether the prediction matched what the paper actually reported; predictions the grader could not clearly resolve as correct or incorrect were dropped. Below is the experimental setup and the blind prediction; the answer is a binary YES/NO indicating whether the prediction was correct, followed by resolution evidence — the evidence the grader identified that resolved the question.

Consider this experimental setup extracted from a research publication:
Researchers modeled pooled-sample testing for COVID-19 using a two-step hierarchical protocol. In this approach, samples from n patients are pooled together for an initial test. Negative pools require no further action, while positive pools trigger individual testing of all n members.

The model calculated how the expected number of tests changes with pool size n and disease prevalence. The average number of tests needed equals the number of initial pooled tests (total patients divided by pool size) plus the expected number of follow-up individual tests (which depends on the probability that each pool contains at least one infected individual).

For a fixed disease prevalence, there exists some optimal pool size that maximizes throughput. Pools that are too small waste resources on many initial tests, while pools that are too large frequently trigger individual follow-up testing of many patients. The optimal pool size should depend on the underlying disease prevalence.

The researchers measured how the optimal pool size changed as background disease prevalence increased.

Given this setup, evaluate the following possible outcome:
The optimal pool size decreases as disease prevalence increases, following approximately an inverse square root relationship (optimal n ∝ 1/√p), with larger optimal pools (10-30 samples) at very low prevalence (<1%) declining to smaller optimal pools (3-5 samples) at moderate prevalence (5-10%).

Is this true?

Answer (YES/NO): NO